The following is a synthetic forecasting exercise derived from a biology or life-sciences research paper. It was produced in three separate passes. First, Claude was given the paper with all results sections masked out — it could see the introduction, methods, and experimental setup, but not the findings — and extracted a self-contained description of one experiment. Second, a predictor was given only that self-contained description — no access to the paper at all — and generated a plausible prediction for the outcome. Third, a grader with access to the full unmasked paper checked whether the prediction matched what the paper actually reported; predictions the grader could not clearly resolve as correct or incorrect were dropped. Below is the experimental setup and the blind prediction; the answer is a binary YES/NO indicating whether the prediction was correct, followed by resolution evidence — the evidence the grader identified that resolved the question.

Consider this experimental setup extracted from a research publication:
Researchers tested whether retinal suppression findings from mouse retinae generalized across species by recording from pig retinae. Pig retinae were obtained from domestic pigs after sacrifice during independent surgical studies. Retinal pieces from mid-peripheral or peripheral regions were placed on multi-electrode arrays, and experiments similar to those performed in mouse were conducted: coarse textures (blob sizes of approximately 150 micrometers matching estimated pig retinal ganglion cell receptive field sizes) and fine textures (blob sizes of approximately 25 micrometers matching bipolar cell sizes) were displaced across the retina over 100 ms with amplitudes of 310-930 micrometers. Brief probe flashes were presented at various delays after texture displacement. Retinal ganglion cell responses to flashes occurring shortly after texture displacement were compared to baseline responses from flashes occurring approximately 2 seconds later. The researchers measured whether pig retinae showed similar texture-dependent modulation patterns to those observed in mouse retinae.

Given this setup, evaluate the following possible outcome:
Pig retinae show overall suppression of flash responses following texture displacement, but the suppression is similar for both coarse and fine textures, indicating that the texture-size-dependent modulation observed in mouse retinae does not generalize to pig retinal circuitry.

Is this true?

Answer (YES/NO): NO